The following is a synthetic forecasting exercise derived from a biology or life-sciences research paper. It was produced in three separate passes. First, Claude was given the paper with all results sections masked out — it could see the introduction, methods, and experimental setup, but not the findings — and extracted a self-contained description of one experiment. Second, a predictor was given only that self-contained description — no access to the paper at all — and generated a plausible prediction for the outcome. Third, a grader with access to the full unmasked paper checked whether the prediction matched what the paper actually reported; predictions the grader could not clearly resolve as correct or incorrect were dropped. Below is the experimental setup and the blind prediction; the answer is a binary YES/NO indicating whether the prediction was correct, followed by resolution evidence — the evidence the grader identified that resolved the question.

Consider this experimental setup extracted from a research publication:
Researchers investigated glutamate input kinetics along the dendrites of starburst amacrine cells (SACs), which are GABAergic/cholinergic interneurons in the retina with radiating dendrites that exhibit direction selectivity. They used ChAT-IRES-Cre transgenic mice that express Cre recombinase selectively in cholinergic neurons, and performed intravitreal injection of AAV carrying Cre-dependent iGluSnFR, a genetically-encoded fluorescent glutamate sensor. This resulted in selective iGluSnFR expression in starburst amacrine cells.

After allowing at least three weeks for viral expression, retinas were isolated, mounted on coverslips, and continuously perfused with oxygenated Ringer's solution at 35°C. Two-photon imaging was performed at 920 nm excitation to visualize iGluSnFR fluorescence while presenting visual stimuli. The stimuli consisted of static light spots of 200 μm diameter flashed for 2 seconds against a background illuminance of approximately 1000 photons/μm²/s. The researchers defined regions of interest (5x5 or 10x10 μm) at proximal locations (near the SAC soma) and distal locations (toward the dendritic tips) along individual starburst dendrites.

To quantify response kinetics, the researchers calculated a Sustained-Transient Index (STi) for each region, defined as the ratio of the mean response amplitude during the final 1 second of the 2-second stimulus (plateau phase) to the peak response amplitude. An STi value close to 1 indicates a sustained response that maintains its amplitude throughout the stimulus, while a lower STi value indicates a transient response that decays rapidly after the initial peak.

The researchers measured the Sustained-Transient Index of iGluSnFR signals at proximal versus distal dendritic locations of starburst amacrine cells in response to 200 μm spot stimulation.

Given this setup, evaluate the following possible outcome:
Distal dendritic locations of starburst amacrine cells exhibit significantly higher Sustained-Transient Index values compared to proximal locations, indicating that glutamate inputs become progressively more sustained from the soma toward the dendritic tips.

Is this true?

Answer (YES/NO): NO